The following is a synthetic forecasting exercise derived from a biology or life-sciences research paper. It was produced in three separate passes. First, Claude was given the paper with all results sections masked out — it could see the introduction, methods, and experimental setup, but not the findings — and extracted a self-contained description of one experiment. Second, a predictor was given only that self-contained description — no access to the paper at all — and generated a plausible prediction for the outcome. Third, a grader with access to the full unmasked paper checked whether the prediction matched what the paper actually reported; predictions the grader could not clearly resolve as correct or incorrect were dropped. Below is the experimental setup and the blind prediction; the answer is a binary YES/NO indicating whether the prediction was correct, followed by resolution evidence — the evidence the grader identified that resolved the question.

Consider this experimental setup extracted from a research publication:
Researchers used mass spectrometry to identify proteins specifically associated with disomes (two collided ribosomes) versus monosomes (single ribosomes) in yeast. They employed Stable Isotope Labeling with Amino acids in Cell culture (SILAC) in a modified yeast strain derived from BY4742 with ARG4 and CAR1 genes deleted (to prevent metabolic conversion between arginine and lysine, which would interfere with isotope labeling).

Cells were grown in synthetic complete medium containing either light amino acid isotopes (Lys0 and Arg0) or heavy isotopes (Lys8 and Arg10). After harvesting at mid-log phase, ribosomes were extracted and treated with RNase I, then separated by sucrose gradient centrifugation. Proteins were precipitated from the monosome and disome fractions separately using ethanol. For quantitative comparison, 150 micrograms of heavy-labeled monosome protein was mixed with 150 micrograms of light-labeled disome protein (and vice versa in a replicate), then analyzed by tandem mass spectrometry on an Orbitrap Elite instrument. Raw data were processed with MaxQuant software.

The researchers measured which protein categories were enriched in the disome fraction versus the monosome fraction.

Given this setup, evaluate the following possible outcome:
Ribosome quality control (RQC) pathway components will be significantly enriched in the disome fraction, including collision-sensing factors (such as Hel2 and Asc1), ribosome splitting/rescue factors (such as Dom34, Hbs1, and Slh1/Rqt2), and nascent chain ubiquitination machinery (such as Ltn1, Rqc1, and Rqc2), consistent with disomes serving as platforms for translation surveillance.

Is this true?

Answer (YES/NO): NO